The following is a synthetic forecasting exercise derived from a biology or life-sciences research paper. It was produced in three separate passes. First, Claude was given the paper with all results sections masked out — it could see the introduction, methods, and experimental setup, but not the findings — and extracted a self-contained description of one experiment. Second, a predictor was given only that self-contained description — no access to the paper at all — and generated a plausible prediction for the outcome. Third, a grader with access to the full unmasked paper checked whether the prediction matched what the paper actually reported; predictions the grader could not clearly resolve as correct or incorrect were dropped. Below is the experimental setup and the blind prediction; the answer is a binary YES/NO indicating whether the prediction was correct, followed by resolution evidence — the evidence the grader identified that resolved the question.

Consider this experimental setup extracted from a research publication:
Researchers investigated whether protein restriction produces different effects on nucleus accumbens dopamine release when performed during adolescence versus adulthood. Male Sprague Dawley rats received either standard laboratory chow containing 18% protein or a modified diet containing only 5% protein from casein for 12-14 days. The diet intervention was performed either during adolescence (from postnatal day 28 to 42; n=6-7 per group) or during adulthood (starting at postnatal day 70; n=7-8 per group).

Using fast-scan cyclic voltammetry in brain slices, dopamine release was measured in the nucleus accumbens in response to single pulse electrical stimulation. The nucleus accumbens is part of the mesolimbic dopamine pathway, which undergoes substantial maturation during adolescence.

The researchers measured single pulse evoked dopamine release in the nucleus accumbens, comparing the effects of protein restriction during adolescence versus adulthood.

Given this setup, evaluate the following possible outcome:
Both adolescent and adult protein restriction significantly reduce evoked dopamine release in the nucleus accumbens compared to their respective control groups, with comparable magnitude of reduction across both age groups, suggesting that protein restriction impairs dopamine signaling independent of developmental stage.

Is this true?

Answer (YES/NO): NO